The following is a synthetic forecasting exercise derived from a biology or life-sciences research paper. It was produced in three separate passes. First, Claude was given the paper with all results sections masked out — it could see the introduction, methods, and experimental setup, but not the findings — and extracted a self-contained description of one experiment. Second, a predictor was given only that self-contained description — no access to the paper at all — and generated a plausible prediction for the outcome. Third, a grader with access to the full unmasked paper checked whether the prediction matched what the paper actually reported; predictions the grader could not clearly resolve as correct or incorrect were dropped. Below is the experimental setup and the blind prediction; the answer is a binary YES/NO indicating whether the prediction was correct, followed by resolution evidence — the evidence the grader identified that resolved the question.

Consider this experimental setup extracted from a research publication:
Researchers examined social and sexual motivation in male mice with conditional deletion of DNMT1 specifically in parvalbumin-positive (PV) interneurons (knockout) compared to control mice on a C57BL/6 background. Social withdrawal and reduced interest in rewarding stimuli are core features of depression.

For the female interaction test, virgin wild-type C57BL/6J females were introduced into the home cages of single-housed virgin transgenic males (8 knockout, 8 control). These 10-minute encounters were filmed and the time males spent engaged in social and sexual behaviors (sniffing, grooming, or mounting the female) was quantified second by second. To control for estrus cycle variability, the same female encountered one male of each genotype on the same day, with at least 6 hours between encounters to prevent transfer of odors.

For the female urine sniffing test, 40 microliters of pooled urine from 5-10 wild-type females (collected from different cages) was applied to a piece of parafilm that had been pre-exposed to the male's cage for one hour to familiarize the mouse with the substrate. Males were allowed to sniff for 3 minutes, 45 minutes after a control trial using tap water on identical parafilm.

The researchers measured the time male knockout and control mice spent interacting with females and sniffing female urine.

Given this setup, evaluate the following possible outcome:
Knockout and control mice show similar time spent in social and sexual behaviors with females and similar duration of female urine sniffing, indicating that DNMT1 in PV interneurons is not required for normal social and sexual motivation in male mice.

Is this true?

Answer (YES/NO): NO